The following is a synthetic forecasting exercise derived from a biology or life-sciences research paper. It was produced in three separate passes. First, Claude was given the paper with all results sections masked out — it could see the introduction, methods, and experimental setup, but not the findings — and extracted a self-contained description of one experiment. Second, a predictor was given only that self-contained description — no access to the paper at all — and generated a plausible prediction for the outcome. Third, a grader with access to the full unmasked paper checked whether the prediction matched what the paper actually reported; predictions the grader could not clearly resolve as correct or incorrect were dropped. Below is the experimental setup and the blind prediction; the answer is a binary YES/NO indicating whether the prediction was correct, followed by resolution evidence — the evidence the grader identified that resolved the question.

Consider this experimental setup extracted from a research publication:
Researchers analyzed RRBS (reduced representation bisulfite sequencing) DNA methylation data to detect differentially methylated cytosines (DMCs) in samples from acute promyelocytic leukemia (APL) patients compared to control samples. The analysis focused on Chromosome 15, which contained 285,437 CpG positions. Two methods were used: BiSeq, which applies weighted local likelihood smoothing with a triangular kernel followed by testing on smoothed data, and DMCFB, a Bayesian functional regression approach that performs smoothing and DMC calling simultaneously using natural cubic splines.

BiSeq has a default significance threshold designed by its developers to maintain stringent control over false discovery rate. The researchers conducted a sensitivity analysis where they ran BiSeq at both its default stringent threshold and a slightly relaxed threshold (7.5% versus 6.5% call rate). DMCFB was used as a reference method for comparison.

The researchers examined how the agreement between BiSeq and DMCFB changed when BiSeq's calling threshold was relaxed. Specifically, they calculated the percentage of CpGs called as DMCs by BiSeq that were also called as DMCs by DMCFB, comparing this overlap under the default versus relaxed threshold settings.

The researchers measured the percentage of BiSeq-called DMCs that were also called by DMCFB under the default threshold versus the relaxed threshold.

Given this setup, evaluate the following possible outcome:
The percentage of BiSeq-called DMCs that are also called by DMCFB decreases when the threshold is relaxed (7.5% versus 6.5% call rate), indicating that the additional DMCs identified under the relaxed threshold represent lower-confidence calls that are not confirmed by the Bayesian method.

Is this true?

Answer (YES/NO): YES